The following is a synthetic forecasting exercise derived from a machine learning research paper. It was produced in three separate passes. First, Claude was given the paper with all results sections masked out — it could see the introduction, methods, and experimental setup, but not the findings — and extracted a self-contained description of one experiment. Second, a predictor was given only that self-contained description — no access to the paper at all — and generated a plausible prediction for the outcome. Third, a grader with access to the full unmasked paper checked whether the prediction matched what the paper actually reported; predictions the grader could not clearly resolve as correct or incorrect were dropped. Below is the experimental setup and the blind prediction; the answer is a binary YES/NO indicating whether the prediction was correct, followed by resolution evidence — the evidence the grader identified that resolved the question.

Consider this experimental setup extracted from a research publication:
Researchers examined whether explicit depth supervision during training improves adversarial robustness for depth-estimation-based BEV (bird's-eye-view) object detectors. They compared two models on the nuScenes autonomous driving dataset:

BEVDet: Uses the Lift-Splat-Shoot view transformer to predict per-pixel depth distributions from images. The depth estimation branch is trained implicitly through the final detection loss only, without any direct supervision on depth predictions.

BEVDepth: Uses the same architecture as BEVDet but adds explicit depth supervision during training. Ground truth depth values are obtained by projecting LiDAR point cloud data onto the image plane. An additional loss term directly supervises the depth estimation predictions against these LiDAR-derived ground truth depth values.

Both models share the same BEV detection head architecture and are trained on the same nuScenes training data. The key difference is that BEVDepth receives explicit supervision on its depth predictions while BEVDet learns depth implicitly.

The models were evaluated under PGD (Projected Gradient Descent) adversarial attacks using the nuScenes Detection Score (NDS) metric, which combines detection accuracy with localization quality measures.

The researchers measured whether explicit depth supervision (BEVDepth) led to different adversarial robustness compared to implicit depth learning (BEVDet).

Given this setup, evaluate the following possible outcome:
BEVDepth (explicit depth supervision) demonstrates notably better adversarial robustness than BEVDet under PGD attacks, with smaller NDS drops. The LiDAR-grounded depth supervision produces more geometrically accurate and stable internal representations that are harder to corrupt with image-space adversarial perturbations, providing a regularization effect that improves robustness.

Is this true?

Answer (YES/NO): YES